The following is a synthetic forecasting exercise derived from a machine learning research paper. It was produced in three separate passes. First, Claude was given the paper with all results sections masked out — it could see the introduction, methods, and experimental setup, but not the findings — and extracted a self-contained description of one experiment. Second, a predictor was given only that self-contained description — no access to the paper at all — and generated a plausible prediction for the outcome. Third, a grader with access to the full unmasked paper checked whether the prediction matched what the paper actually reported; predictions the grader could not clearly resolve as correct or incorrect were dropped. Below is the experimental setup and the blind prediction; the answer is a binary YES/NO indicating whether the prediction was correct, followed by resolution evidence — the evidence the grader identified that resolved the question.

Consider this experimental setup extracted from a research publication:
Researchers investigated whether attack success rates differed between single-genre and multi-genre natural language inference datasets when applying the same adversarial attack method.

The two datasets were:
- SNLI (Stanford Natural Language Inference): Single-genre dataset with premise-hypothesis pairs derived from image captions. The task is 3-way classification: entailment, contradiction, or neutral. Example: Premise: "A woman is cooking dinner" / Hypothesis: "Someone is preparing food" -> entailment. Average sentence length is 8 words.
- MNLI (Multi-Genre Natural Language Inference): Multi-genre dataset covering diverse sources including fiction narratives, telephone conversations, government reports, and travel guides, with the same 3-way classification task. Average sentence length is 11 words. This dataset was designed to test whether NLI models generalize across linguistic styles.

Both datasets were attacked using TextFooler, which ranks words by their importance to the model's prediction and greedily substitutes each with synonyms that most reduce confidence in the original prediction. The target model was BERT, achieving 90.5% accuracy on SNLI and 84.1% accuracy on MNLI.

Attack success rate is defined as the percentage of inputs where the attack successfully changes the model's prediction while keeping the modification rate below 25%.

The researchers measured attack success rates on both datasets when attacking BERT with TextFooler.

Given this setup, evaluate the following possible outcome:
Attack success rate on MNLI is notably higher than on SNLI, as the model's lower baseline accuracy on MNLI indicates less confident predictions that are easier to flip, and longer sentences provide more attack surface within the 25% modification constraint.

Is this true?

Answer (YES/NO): NO